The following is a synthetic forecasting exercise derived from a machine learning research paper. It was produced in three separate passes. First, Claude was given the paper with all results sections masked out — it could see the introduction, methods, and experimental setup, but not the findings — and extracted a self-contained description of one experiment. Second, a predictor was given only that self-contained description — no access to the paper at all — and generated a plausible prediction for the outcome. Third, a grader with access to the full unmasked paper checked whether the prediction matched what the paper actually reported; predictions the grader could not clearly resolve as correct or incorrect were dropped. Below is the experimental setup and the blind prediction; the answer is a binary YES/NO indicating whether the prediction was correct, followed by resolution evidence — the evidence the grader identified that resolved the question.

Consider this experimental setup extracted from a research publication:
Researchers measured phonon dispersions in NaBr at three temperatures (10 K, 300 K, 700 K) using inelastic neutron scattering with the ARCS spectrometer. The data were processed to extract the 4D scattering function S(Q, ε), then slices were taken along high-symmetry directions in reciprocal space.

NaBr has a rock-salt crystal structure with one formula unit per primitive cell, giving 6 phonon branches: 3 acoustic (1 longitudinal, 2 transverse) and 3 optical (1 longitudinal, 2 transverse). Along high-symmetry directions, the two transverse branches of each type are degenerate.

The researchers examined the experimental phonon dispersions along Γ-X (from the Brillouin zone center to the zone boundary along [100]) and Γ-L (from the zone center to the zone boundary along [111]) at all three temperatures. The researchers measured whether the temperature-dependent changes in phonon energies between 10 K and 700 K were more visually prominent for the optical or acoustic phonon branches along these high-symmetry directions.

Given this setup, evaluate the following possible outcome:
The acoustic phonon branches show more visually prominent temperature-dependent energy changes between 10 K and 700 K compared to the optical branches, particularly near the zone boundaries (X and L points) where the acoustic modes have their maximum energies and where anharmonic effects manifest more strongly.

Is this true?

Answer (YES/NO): NO